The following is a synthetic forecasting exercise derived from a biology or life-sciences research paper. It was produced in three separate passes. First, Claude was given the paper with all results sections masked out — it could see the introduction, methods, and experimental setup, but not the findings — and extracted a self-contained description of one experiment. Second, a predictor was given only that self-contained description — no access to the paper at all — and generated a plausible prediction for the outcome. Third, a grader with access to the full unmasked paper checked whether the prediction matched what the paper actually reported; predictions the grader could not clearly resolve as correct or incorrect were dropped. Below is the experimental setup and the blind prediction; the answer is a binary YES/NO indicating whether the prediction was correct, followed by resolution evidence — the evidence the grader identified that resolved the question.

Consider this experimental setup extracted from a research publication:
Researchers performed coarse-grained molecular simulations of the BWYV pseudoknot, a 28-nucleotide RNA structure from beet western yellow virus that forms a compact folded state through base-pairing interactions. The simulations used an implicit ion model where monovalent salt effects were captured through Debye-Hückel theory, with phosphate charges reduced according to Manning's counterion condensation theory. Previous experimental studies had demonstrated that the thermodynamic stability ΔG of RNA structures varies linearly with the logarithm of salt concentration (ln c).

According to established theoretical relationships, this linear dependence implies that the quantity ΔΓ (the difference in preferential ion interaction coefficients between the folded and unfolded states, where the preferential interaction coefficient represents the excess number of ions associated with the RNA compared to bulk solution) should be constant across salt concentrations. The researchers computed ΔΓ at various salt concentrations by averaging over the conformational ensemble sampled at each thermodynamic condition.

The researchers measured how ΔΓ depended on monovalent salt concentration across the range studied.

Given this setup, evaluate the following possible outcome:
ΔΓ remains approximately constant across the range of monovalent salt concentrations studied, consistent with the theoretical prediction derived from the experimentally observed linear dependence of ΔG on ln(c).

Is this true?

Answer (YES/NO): NO